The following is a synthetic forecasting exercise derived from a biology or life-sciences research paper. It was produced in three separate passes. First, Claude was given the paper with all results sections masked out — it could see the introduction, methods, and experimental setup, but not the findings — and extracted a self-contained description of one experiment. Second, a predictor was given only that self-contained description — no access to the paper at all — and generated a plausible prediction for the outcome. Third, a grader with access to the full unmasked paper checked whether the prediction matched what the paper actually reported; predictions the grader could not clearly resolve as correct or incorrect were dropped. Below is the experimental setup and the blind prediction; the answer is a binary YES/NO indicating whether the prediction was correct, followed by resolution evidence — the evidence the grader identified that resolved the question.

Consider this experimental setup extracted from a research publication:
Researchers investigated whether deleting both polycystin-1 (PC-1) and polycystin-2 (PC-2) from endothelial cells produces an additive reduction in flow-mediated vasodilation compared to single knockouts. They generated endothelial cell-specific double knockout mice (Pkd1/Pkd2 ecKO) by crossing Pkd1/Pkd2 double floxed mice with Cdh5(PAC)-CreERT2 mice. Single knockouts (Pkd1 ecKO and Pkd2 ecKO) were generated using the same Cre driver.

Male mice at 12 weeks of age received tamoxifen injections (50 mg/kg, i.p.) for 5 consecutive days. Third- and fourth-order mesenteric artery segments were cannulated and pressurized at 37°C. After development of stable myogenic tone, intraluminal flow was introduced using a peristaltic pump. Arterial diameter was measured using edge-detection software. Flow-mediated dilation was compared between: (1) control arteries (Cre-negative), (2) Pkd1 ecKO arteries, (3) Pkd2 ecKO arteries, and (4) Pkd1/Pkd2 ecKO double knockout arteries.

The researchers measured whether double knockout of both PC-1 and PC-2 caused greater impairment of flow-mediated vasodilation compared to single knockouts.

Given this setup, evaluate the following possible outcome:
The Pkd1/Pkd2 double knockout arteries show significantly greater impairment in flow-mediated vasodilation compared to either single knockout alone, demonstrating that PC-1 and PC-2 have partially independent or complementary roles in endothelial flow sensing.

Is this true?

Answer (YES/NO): NO